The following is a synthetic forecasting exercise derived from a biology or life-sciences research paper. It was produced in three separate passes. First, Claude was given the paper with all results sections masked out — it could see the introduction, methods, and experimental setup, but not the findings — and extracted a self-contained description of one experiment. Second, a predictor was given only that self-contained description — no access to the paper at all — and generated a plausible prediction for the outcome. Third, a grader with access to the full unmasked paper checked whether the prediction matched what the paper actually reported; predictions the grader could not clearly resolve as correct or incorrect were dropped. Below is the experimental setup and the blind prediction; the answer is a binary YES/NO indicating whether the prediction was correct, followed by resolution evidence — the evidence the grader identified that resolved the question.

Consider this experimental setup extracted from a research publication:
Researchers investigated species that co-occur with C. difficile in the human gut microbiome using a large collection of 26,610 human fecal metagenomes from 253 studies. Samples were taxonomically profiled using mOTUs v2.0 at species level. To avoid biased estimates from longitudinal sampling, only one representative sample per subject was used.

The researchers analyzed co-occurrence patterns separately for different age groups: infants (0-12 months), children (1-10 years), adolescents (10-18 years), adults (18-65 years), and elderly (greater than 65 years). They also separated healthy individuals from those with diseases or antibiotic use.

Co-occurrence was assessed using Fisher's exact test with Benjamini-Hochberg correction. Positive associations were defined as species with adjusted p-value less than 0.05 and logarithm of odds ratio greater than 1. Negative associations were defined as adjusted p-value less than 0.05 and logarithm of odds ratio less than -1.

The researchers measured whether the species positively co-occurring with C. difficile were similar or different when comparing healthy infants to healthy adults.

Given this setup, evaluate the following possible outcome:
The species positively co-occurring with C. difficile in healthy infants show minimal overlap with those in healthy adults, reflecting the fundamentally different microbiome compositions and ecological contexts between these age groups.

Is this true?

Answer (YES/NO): NO